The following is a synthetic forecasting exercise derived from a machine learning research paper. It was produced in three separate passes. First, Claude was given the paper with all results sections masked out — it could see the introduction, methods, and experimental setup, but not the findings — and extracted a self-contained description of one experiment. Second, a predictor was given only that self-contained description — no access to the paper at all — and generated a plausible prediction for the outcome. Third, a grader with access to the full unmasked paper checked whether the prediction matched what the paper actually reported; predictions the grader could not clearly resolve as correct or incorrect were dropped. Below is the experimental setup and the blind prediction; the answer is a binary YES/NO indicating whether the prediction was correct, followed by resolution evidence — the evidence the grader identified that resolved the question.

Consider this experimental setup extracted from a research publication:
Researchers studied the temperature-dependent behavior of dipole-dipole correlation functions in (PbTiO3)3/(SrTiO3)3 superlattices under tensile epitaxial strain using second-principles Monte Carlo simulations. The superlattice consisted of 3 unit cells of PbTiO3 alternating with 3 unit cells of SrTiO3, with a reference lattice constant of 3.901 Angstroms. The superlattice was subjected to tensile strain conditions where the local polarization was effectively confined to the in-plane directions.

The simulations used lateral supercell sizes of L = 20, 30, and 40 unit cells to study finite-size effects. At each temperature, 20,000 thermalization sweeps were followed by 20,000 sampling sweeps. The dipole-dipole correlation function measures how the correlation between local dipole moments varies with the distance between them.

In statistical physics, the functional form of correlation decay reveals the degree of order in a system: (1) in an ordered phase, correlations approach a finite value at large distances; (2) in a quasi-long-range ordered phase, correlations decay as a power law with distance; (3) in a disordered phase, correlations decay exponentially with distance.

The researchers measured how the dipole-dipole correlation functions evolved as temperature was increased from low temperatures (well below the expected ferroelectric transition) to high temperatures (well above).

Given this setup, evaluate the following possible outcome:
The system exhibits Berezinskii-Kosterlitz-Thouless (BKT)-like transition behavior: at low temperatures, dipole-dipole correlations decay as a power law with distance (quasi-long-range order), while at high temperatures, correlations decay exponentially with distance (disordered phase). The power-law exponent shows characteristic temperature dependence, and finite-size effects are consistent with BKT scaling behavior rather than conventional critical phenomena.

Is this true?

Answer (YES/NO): NO